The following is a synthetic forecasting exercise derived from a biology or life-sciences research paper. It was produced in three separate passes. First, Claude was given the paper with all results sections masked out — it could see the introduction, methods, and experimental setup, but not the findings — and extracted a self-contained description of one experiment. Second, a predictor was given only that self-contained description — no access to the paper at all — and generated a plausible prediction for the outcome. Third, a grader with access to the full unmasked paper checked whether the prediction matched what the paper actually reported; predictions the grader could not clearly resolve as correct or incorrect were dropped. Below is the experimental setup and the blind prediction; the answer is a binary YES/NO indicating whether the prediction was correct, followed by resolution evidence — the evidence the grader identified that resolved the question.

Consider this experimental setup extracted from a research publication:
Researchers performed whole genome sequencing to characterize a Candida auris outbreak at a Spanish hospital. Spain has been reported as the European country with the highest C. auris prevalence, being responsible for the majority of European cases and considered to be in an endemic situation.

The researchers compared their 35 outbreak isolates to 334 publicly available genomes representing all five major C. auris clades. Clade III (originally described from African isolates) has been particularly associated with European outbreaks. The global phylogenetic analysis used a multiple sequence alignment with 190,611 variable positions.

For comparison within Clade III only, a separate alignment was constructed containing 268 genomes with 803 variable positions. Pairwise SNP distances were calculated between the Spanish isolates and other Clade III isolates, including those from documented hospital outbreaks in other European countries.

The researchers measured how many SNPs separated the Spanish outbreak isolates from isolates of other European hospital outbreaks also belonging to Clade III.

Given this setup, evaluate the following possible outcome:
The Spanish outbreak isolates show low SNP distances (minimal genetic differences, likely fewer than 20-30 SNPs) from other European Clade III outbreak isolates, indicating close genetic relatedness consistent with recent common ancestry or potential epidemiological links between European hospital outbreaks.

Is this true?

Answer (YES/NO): NO